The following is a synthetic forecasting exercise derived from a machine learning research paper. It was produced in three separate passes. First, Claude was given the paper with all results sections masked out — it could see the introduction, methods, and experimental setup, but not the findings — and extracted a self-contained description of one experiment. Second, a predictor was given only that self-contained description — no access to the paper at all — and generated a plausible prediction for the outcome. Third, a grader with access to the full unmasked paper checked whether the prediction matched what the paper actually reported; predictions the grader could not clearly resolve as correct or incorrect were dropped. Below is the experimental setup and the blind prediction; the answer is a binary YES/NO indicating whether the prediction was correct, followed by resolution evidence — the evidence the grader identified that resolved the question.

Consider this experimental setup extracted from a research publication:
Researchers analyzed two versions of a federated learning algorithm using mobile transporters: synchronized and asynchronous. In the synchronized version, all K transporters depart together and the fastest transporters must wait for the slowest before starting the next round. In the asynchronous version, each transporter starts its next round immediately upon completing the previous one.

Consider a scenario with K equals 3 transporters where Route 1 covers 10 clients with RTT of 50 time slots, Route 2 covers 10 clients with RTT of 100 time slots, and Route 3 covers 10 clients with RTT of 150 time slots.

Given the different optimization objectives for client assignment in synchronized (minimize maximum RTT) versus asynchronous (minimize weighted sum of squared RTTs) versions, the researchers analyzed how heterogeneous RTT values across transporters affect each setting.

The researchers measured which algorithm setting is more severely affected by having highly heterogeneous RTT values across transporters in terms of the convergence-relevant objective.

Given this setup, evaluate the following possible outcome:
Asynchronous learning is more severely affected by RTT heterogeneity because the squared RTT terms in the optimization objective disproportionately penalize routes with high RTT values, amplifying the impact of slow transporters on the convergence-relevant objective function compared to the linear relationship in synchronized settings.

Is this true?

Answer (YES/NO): NO